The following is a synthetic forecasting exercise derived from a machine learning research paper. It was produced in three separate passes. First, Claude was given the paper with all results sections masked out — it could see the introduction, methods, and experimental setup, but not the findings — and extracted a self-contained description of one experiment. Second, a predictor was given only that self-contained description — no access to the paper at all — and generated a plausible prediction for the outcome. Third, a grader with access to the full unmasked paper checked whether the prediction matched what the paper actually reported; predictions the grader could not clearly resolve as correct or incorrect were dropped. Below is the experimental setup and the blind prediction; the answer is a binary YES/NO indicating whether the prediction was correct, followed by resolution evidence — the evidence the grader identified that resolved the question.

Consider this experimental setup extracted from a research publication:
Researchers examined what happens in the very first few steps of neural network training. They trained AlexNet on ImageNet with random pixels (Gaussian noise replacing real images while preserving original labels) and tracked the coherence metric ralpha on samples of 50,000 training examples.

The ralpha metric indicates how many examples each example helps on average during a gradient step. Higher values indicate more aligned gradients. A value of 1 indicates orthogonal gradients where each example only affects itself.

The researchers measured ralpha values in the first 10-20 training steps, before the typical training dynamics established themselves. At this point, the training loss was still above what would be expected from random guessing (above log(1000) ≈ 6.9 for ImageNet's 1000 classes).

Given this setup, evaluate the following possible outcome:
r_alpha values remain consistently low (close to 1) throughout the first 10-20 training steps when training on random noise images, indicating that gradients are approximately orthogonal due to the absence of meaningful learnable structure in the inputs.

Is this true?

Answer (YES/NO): NO